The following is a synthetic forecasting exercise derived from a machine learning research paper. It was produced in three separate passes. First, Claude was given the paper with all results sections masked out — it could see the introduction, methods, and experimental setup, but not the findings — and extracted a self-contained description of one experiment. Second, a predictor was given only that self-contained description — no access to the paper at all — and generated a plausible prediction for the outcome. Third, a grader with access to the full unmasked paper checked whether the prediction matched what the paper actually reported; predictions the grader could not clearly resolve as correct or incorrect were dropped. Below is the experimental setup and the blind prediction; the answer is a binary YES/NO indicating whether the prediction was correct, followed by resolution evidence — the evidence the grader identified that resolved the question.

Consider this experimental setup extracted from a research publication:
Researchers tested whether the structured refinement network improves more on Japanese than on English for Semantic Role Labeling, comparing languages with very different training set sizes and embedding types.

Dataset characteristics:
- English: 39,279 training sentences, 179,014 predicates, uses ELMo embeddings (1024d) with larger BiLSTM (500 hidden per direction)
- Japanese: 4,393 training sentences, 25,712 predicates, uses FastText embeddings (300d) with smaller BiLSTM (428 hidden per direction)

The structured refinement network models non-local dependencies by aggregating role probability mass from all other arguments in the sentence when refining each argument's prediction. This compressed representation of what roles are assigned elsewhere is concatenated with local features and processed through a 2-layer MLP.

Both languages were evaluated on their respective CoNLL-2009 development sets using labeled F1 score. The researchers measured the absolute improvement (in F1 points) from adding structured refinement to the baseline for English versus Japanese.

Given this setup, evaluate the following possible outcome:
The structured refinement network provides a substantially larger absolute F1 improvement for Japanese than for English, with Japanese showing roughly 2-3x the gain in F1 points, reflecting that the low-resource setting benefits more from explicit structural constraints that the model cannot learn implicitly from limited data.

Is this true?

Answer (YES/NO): YES